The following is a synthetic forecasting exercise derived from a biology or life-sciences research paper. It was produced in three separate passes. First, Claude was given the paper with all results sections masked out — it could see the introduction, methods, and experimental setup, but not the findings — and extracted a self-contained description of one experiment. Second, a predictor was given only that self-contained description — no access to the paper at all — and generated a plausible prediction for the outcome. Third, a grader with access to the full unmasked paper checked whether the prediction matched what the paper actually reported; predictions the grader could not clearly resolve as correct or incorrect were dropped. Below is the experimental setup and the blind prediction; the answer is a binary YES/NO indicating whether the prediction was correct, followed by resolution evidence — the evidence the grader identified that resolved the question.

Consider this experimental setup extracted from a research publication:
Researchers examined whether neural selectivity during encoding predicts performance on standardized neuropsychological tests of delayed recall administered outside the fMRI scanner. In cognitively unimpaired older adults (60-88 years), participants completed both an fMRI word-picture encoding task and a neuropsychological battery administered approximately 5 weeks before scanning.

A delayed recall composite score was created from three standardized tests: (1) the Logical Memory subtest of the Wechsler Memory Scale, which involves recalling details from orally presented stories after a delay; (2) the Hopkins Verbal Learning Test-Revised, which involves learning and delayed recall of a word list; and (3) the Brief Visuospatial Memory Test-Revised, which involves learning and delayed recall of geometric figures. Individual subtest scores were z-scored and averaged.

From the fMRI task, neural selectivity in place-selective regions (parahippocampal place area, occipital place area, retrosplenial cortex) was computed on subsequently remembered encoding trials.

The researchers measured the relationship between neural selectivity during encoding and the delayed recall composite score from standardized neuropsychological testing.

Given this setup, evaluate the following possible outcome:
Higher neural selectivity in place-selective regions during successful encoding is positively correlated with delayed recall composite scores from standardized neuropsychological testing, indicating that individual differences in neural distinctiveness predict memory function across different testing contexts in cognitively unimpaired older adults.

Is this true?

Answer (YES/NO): YES